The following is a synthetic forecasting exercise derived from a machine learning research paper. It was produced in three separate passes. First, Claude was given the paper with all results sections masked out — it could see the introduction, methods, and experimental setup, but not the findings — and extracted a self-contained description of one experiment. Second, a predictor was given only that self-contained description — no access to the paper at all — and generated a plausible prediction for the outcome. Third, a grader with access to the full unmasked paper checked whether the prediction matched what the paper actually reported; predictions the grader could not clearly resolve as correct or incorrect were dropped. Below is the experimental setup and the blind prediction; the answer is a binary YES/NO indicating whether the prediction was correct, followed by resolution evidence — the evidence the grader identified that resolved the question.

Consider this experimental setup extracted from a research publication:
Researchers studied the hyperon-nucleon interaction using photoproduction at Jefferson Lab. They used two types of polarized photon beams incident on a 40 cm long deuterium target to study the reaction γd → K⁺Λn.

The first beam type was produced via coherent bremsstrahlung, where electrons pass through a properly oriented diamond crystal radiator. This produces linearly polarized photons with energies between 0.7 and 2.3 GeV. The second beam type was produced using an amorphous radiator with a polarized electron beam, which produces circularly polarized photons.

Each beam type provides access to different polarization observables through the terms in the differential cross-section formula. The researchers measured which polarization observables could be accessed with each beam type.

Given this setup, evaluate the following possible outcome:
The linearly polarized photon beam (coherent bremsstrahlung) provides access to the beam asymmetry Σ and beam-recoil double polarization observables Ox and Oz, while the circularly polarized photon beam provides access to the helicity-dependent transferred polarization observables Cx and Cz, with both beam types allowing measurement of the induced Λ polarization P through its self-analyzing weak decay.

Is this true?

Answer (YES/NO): YES